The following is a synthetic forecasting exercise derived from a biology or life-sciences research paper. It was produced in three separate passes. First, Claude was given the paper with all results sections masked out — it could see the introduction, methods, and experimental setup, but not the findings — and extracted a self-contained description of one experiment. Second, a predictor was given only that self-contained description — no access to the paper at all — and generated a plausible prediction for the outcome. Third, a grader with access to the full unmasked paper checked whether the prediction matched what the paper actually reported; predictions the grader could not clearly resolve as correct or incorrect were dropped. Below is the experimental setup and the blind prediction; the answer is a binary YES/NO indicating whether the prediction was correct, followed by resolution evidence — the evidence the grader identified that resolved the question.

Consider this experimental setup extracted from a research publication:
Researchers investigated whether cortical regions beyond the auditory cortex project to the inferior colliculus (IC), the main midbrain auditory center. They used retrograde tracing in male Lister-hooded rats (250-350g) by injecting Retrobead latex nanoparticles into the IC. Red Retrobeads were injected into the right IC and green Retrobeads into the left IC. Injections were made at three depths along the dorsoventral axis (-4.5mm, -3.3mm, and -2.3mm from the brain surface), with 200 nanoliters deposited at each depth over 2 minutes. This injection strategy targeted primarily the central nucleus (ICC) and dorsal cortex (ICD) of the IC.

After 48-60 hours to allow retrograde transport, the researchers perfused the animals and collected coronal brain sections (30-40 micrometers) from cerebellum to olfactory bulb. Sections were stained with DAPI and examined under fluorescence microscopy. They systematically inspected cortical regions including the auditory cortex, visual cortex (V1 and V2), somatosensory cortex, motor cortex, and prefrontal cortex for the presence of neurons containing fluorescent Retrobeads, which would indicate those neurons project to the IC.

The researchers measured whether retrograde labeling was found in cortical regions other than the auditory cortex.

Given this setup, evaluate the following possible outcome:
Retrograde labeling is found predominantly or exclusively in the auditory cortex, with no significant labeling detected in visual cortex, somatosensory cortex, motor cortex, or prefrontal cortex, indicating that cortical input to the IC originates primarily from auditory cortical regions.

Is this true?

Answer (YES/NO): NO